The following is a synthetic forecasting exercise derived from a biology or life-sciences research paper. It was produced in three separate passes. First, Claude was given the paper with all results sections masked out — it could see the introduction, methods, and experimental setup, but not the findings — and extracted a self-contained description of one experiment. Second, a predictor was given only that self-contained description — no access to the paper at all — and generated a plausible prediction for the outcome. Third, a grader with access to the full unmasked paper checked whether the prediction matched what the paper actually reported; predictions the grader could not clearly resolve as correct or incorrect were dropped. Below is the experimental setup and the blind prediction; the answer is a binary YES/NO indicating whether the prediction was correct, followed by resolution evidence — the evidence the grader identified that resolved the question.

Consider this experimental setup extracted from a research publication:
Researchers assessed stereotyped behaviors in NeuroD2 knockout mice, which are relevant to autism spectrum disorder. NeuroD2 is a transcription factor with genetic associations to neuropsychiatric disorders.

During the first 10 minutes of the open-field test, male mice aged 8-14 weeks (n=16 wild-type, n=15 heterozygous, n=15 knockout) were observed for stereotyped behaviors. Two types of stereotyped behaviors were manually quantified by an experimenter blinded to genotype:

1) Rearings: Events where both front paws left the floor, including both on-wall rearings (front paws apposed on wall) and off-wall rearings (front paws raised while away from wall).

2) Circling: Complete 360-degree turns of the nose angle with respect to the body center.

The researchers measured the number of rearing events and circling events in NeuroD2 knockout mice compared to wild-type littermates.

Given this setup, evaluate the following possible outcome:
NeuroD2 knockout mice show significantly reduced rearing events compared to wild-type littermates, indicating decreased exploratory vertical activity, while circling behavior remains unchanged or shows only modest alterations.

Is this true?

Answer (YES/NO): NO